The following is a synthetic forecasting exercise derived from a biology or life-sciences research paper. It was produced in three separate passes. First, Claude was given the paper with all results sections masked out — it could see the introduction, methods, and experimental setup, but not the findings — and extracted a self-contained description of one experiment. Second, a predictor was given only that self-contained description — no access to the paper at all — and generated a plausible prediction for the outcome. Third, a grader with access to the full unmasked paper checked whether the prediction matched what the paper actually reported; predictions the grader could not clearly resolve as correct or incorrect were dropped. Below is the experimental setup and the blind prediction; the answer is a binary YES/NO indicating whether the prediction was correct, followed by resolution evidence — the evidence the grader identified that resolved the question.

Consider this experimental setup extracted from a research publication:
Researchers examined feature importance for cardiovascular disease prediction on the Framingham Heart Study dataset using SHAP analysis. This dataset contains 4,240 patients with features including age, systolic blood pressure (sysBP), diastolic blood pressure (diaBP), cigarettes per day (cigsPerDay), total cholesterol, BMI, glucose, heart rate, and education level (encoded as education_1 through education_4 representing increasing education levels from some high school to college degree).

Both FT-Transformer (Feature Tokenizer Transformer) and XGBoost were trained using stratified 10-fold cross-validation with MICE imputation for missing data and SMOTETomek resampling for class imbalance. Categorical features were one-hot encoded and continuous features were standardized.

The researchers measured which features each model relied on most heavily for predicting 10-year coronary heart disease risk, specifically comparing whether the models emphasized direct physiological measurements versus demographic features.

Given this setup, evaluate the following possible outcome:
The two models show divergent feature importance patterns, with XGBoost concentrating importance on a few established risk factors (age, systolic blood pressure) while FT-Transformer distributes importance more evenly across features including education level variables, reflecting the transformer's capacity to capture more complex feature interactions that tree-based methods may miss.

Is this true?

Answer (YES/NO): NO